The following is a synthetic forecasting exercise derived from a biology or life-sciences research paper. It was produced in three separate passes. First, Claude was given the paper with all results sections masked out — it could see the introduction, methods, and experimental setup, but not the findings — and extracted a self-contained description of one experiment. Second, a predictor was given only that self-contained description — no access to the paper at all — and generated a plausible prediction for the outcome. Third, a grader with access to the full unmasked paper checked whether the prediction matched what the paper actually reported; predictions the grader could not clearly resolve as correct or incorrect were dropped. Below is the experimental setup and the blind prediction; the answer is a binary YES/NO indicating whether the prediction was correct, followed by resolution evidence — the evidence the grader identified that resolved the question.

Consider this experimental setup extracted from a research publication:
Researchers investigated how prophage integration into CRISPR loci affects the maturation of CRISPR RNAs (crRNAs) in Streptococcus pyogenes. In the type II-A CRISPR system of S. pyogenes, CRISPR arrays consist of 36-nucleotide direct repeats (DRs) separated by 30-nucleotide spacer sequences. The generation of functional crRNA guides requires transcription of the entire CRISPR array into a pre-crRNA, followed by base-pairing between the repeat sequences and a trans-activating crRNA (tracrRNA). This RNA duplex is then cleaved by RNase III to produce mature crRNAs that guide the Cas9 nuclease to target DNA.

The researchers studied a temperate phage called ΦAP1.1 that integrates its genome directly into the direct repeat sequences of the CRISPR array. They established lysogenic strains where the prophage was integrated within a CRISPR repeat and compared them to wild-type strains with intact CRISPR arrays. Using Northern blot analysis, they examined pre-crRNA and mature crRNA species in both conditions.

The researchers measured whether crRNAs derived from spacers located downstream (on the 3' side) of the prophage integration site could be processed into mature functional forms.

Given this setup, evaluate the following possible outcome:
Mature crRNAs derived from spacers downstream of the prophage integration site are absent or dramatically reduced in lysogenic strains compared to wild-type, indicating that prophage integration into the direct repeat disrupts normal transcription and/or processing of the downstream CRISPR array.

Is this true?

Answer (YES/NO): YES